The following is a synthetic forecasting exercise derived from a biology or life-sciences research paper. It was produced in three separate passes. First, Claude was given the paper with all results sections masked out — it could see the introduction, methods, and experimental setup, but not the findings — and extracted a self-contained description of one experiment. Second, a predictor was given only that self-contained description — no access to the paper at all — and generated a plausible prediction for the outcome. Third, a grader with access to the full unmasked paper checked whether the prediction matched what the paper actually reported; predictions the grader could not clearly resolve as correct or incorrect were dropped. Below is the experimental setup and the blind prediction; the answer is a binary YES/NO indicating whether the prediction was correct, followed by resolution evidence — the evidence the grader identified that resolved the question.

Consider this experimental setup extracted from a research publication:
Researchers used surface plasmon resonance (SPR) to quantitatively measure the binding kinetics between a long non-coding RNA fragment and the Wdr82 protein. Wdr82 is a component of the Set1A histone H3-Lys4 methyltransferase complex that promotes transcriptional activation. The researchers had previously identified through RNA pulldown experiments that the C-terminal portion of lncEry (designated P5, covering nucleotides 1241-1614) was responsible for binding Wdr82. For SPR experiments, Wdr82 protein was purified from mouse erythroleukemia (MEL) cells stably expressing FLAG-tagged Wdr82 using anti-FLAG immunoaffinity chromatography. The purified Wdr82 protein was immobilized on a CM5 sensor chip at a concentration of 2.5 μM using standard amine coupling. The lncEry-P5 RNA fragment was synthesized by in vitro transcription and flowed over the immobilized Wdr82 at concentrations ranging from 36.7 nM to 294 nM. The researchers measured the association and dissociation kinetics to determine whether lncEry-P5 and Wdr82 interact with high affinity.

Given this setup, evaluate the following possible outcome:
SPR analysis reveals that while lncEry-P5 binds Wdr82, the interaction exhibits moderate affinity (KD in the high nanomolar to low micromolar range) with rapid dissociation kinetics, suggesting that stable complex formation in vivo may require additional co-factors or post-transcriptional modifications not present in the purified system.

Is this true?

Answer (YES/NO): NO